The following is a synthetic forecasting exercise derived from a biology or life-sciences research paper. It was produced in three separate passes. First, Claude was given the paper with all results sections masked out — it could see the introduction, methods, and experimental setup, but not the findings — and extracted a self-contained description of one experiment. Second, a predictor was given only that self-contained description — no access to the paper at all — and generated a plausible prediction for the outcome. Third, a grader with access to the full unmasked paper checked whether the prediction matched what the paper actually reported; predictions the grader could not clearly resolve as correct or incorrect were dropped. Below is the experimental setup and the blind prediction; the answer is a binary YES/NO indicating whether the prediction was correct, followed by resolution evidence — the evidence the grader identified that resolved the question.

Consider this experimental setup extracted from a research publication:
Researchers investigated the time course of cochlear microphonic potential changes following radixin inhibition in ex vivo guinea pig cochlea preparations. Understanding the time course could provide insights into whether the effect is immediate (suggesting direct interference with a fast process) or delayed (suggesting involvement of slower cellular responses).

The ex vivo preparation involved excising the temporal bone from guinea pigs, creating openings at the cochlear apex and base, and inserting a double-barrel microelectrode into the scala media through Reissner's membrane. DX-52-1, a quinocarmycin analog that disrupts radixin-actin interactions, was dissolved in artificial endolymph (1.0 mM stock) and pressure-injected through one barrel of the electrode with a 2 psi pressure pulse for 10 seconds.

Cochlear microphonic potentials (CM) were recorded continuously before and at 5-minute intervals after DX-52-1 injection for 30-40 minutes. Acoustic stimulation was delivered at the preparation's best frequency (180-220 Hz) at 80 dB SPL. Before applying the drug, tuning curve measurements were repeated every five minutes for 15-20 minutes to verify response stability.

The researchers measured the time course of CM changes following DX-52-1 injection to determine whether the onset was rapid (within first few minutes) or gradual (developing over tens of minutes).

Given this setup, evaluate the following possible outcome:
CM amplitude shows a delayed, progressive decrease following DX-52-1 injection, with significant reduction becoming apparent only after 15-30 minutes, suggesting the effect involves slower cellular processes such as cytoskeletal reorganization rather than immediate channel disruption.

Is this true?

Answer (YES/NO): NO